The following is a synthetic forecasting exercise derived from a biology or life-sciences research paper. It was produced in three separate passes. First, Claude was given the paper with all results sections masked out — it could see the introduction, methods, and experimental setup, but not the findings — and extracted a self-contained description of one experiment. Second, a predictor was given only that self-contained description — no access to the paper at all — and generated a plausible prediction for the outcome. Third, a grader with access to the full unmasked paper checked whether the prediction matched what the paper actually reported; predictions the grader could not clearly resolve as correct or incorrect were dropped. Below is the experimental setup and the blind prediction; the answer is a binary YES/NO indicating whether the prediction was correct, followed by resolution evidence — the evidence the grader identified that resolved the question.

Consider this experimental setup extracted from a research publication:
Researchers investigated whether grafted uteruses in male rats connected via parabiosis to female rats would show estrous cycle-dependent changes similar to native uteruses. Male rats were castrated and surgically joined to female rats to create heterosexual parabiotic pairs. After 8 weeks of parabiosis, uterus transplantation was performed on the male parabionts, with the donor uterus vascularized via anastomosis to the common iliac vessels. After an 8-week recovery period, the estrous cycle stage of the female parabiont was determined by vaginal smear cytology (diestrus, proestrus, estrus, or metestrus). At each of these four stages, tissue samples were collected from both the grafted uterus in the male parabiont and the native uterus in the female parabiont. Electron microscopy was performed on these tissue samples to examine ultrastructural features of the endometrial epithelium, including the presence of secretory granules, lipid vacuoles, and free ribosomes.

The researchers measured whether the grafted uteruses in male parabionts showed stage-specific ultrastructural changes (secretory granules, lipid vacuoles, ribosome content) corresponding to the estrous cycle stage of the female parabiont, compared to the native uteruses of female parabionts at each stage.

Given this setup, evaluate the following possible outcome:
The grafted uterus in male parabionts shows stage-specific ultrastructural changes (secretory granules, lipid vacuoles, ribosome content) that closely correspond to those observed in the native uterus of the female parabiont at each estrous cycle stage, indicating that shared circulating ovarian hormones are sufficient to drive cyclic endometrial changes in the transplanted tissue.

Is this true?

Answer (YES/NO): YES